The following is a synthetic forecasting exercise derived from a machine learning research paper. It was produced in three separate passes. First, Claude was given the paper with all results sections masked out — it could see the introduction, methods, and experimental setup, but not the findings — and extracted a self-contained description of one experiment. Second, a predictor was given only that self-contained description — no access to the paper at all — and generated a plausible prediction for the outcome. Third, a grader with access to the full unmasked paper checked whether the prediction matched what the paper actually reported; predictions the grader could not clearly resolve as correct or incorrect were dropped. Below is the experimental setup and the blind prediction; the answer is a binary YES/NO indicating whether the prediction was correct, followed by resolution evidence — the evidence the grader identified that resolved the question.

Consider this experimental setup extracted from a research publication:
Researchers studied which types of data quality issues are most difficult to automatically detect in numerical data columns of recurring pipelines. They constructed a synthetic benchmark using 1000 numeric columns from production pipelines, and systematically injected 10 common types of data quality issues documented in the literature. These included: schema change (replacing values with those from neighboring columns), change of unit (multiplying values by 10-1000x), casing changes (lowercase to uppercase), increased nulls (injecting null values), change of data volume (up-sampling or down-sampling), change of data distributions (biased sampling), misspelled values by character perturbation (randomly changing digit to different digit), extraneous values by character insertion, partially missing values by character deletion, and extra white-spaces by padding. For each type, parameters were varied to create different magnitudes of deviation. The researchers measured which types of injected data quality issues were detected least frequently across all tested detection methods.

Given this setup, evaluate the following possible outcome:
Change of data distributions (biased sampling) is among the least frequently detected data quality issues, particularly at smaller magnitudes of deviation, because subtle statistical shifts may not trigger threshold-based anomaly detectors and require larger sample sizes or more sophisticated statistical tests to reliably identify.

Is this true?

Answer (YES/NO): NO